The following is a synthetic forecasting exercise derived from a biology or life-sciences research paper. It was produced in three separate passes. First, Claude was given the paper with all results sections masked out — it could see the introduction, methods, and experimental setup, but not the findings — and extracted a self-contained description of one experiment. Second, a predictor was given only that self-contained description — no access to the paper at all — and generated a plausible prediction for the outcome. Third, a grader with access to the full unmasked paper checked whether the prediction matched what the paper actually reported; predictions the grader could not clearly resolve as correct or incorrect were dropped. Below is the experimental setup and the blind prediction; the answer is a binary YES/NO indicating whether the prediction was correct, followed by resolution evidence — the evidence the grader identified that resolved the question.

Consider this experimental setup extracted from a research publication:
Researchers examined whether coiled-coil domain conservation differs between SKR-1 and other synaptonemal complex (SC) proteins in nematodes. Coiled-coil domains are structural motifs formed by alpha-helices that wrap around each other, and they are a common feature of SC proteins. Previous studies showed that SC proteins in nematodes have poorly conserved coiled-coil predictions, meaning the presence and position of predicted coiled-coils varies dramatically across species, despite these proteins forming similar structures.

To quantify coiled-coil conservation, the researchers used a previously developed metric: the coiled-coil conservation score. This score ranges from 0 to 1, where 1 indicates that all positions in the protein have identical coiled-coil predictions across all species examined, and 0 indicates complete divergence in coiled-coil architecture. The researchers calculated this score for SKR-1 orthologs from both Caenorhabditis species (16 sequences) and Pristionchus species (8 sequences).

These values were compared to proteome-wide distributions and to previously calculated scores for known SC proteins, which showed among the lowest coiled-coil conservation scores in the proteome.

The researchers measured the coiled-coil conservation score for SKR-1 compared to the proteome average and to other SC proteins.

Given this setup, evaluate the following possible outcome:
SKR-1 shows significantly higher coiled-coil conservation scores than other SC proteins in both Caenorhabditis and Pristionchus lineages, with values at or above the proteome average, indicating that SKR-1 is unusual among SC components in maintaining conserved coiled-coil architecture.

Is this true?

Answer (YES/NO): NO